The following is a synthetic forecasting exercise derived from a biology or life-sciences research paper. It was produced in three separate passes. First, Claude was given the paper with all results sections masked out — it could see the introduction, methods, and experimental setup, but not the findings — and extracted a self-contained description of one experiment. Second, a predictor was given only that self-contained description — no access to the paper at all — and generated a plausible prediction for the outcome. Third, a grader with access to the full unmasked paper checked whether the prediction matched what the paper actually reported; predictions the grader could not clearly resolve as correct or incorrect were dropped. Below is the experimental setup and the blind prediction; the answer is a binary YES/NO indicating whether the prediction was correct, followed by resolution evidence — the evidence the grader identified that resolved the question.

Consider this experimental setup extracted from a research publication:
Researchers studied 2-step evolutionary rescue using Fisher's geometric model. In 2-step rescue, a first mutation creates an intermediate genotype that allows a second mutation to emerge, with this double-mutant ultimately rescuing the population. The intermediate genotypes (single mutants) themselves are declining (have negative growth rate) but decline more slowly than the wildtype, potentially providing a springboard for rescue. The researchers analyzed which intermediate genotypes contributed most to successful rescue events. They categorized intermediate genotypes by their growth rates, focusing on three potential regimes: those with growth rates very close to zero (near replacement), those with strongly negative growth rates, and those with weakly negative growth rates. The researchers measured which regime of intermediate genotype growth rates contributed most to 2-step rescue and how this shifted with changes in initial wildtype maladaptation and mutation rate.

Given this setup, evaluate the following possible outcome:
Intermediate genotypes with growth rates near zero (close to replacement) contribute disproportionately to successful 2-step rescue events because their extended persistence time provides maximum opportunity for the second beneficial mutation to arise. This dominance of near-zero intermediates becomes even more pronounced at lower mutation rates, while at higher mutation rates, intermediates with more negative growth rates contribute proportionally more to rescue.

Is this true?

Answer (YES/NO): NO